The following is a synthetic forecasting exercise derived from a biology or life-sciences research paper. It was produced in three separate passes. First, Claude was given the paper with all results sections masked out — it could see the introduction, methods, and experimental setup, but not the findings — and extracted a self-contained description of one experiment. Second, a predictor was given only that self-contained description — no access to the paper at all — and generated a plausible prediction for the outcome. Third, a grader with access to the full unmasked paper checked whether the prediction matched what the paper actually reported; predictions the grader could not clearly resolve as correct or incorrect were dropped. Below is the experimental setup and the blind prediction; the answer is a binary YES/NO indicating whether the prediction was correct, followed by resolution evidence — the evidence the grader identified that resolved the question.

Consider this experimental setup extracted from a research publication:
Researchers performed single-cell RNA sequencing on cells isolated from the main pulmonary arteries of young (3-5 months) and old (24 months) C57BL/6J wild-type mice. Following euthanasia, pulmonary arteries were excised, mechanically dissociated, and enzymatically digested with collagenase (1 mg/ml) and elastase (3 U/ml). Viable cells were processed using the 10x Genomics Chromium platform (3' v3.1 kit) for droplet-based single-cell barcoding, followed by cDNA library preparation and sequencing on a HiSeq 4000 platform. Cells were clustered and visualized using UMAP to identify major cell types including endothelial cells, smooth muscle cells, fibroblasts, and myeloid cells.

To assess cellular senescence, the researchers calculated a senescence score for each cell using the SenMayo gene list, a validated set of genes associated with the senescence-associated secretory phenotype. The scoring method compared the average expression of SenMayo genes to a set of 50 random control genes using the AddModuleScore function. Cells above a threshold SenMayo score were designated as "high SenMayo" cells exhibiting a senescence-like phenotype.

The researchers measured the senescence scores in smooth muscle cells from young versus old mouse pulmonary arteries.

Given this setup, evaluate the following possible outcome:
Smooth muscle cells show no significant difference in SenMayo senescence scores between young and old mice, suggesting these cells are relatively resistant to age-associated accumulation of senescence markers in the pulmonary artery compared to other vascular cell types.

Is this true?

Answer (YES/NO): YES